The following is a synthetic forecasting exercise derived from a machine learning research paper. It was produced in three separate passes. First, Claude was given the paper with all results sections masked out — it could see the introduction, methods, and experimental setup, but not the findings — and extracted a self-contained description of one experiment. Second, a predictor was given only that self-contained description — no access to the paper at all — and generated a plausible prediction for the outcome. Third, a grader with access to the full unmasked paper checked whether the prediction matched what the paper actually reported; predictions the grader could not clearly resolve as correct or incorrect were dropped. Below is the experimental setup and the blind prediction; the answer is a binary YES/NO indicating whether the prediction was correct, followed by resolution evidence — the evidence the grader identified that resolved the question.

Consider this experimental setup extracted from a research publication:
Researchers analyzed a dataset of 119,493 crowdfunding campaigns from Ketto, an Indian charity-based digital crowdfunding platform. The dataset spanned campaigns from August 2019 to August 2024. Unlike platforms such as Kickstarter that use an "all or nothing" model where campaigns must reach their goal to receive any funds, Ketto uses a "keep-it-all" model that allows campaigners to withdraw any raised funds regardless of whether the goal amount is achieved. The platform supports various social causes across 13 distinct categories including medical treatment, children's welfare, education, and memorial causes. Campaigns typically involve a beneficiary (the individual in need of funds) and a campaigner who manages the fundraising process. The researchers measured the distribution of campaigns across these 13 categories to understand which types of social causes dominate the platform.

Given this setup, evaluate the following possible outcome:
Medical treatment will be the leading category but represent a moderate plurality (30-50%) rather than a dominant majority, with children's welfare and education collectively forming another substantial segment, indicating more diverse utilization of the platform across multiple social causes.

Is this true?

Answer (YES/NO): NO